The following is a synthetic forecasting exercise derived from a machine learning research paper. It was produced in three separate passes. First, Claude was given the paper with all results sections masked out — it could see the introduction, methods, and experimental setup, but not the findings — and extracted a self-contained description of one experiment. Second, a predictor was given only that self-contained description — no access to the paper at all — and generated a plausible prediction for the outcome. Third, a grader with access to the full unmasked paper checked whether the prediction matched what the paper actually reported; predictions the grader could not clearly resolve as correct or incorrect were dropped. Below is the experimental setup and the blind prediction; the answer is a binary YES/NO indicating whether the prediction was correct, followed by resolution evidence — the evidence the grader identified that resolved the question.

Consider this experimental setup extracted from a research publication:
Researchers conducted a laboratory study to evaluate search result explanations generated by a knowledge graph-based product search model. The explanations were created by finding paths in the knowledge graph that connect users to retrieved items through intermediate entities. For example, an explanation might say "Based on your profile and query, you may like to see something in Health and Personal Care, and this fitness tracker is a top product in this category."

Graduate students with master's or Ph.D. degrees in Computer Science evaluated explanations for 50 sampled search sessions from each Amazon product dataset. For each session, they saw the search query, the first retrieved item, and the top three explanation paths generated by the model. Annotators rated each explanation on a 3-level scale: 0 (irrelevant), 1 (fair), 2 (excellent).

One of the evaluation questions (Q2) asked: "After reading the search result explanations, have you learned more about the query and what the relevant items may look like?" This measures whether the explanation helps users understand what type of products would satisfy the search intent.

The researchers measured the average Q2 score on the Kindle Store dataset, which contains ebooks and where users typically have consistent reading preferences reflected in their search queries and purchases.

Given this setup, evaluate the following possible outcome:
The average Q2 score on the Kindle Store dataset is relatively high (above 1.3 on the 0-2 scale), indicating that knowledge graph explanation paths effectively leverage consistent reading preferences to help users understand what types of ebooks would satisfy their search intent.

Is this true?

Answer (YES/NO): NO